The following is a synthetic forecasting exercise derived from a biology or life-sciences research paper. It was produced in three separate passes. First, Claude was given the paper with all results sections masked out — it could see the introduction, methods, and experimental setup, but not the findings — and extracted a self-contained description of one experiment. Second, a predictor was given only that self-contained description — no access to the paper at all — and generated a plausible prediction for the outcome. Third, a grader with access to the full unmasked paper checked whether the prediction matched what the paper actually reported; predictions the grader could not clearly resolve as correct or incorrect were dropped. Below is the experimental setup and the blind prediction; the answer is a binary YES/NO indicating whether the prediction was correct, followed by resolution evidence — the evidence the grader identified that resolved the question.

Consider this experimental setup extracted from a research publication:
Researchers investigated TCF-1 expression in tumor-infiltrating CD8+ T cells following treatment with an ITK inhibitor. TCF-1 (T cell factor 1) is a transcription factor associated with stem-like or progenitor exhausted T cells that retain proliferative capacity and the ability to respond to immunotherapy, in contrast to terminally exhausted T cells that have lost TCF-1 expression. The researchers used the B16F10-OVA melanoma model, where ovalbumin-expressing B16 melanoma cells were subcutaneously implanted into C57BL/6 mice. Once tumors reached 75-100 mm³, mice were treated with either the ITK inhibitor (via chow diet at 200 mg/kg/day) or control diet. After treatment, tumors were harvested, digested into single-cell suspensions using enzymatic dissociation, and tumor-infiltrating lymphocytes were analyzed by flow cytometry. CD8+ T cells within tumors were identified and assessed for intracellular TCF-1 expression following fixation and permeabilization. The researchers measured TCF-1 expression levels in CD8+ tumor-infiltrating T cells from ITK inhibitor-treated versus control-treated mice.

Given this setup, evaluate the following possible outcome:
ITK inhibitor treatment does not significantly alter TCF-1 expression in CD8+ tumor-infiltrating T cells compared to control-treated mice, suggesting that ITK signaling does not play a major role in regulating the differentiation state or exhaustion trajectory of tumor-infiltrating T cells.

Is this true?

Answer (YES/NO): NO